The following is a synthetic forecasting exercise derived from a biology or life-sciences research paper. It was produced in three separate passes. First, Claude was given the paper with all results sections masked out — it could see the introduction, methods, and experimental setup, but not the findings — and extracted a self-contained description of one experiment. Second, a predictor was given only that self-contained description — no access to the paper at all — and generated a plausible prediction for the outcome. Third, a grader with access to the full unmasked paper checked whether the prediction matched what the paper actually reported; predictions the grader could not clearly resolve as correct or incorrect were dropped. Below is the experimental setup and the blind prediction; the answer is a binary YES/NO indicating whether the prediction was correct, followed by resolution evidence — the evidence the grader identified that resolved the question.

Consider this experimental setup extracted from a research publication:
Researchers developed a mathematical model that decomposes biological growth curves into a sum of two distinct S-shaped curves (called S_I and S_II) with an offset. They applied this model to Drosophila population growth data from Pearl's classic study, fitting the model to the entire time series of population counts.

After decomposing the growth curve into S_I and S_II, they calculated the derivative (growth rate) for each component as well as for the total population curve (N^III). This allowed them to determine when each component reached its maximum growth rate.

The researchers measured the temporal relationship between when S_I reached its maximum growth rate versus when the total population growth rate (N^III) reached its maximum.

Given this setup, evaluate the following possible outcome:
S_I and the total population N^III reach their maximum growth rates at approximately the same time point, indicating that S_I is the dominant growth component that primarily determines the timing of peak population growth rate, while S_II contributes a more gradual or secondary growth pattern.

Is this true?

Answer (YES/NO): NO